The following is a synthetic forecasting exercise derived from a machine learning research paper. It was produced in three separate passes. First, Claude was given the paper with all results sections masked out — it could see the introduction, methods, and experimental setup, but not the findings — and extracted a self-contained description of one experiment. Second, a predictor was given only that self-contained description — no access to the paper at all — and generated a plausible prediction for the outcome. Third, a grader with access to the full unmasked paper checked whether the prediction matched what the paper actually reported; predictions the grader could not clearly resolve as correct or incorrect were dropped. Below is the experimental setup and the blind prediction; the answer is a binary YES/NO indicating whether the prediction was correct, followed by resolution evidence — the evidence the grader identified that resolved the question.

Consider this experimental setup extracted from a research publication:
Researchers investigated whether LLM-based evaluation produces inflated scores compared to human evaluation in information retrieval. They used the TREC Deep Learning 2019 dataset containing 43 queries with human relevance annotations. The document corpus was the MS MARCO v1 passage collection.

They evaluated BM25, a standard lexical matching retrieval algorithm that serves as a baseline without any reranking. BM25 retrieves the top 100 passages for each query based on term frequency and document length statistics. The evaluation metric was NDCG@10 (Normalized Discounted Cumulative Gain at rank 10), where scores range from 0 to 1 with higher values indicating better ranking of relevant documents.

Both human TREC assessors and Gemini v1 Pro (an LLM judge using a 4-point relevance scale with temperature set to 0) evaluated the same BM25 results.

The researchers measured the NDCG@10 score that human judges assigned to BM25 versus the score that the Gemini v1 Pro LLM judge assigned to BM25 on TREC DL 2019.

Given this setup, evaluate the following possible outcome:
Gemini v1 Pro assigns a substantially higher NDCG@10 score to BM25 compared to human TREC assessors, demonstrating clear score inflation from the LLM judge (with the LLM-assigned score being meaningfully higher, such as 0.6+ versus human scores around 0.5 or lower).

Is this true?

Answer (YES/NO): YES